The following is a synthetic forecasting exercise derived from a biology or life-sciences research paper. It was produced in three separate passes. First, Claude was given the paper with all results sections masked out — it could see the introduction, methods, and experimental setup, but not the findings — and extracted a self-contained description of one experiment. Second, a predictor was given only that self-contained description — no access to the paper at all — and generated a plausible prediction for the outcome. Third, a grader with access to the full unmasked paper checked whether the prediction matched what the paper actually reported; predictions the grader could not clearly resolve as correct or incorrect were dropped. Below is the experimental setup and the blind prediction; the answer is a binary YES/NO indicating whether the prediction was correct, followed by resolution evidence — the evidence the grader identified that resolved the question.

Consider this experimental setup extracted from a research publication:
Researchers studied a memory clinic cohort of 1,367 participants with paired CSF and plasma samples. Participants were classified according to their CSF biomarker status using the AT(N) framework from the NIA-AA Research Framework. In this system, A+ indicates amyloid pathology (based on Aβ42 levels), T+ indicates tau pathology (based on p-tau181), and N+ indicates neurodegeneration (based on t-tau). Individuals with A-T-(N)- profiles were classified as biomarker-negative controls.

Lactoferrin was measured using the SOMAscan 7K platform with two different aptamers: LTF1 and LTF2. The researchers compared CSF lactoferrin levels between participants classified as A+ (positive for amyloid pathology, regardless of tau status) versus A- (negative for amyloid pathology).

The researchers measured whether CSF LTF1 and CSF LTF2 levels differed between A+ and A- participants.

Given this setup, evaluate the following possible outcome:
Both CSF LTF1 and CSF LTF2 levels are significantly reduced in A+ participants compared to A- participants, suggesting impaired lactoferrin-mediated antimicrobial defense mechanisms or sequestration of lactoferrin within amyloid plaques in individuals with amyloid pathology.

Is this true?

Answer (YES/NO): NO